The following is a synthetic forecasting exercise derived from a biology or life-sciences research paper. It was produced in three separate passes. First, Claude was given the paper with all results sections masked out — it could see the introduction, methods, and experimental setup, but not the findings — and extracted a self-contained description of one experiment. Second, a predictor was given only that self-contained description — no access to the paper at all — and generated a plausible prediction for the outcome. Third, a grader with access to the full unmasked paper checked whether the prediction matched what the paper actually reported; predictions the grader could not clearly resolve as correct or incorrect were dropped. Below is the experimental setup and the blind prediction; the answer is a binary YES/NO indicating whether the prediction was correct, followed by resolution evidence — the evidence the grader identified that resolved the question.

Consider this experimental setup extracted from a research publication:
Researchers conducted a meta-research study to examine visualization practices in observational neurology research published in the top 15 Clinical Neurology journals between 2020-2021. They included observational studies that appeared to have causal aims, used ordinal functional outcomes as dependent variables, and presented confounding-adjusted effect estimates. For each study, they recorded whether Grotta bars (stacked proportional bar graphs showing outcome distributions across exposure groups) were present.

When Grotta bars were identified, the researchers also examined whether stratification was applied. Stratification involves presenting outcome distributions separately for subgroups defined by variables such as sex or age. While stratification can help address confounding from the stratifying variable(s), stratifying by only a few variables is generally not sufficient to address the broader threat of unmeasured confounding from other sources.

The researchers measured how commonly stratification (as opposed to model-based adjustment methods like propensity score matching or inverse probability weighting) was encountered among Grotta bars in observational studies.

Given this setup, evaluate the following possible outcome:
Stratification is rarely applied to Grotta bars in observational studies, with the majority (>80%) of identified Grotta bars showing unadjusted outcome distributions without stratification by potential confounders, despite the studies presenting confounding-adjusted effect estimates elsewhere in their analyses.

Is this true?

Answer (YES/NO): NO